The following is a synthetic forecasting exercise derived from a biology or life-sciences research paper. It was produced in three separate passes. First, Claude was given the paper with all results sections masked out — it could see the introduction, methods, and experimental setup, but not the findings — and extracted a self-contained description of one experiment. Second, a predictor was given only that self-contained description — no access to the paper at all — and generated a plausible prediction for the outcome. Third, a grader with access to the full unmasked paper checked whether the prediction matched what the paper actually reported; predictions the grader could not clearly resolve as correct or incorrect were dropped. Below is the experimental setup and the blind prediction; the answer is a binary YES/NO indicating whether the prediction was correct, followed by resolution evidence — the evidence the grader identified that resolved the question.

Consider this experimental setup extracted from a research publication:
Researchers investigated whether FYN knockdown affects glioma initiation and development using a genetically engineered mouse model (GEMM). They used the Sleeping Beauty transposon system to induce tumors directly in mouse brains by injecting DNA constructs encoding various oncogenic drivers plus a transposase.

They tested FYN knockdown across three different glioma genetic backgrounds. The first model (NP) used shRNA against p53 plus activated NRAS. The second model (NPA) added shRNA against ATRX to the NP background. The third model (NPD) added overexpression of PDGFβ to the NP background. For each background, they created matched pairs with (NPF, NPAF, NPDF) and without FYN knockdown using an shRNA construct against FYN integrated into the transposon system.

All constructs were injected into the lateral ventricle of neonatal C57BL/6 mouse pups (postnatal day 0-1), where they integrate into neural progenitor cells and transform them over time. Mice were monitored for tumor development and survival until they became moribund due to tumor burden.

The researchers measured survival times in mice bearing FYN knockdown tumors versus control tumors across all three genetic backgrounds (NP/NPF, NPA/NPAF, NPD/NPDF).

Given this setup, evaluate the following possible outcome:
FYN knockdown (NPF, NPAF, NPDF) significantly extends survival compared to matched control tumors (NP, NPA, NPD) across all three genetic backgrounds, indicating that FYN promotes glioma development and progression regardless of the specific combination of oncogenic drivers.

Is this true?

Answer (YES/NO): YES